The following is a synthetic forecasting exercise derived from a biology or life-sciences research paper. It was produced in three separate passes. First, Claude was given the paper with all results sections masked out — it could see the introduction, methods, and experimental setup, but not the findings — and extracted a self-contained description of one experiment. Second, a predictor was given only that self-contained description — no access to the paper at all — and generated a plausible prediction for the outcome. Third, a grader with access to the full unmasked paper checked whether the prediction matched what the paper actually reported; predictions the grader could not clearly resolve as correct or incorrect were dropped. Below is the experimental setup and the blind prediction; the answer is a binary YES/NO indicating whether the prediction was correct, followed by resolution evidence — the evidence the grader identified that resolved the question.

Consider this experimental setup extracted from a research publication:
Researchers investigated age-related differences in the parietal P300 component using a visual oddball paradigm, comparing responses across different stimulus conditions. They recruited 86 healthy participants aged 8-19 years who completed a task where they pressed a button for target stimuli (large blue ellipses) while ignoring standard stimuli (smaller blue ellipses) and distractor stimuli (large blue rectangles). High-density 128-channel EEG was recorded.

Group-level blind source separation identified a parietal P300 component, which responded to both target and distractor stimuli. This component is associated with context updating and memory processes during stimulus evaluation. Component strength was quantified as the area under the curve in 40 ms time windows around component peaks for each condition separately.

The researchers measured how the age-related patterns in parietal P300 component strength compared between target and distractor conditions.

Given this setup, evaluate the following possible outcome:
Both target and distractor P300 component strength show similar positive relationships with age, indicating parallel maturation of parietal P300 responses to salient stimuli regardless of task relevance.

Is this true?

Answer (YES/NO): YES